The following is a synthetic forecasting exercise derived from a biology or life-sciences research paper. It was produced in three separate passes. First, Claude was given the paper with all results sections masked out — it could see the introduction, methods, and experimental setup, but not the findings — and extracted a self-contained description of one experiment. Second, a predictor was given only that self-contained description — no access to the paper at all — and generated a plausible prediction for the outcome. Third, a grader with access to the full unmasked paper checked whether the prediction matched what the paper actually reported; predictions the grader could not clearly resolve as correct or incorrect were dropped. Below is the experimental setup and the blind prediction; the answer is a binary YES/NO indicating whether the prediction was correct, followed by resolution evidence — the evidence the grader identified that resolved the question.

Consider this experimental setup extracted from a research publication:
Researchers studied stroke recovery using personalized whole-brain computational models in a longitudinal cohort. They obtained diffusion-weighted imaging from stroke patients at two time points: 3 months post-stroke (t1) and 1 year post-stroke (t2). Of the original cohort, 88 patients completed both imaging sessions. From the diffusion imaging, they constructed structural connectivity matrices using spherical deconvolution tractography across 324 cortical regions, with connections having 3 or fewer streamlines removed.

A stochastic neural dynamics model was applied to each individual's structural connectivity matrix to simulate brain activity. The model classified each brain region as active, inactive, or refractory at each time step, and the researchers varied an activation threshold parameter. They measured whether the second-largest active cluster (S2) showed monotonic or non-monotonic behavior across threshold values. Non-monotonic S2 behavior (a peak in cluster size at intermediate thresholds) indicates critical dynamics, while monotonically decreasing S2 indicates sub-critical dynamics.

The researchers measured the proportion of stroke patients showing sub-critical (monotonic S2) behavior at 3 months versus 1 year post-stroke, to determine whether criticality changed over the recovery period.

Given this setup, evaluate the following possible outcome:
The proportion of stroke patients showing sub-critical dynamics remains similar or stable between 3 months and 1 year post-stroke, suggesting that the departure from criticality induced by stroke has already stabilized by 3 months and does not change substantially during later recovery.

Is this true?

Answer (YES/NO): NO